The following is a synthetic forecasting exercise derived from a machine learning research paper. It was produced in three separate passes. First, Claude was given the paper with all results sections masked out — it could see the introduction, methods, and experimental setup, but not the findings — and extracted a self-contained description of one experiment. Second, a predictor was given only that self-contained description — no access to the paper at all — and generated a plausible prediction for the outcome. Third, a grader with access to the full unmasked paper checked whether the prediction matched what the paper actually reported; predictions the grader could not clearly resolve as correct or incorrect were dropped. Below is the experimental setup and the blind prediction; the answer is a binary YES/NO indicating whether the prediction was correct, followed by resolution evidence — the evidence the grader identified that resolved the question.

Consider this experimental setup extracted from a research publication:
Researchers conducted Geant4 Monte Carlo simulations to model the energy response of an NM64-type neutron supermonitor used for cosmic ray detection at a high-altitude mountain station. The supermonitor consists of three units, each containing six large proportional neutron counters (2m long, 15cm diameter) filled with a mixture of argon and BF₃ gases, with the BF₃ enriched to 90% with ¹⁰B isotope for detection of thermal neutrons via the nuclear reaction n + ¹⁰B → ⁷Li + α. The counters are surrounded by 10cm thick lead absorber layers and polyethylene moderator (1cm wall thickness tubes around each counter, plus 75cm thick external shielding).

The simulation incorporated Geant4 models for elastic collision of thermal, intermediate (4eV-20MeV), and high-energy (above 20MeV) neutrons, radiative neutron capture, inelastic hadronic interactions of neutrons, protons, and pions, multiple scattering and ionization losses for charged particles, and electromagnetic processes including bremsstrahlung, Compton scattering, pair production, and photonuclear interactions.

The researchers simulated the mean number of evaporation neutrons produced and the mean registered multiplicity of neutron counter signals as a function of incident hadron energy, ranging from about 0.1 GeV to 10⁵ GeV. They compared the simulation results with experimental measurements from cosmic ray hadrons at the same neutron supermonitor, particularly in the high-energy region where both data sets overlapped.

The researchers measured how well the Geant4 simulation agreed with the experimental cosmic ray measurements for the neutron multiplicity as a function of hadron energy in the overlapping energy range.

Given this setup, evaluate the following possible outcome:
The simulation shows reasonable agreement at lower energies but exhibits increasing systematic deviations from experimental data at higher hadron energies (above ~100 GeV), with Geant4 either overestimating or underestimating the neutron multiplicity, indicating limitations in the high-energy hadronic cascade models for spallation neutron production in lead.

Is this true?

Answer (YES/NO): NO